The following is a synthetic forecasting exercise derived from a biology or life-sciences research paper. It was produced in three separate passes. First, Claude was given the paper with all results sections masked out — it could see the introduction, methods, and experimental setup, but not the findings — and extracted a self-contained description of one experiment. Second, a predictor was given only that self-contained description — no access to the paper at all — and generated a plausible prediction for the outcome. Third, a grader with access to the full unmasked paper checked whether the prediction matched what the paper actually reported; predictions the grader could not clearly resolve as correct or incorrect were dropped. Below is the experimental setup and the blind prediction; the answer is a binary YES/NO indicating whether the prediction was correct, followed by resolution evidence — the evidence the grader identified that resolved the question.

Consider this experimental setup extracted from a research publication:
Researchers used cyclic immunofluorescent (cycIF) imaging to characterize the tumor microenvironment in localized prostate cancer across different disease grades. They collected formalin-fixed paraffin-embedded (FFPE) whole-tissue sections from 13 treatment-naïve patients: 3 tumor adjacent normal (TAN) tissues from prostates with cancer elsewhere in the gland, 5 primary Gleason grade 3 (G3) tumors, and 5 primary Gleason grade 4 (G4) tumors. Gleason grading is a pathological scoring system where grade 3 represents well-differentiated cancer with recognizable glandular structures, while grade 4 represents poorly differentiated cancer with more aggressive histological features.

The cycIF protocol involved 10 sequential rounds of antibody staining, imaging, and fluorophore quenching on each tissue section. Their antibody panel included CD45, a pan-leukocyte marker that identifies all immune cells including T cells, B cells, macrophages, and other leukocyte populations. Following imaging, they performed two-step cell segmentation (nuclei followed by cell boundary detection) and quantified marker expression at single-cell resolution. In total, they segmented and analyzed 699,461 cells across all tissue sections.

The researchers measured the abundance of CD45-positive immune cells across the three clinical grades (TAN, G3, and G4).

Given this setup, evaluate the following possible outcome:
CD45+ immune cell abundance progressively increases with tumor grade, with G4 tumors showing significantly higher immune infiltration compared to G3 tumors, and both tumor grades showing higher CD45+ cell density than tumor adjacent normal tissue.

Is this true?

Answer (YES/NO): NO